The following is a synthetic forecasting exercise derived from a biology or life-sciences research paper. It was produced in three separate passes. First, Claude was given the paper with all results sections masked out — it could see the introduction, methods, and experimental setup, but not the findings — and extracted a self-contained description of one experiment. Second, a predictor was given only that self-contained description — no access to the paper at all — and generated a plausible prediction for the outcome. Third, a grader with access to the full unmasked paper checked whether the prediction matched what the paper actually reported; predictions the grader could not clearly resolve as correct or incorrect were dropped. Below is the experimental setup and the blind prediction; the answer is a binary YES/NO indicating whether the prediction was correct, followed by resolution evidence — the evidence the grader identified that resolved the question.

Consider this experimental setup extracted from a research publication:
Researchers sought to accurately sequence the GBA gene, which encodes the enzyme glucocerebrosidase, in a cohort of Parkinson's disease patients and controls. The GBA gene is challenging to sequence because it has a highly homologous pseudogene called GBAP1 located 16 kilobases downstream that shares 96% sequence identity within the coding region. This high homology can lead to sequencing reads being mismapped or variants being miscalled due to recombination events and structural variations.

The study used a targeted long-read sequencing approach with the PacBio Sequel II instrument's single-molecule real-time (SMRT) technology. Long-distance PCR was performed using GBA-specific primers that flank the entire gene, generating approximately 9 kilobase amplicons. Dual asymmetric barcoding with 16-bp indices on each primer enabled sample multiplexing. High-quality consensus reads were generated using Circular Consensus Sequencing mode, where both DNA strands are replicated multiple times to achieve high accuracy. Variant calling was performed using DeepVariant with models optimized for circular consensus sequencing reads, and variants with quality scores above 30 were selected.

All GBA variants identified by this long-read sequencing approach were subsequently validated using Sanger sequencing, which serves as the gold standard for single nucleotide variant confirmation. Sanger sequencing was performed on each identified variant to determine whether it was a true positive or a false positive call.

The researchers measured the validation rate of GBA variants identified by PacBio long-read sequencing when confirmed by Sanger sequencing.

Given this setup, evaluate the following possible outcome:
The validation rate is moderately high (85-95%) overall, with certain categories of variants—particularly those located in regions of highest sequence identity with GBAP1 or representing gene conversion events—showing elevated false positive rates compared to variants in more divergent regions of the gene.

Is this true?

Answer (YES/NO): NO